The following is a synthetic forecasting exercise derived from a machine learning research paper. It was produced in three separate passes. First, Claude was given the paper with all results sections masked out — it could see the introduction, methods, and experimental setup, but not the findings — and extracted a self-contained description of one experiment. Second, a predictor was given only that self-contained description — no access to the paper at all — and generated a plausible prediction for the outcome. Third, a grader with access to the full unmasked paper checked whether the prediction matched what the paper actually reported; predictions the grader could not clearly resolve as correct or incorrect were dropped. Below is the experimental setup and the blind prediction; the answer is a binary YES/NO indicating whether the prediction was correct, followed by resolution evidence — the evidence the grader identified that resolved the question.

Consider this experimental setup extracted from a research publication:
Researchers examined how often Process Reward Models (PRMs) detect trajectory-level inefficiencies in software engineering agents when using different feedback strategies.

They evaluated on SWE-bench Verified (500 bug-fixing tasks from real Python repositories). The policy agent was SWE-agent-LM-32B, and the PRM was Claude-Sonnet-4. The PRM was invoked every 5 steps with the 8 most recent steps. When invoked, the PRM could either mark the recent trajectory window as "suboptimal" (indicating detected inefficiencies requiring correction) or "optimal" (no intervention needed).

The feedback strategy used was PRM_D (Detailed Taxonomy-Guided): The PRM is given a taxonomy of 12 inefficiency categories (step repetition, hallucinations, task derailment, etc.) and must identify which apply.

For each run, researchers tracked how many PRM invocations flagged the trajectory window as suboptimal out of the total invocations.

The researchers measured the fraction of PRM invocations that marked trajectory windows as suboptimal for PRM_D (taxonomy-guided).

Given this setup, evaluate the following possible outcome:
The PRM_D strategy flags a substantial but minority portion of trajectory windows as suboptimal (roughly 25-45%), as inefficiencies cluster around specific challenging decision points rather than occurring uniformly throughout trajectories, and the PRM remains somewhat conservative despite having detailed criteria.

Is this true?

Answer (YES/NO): NO